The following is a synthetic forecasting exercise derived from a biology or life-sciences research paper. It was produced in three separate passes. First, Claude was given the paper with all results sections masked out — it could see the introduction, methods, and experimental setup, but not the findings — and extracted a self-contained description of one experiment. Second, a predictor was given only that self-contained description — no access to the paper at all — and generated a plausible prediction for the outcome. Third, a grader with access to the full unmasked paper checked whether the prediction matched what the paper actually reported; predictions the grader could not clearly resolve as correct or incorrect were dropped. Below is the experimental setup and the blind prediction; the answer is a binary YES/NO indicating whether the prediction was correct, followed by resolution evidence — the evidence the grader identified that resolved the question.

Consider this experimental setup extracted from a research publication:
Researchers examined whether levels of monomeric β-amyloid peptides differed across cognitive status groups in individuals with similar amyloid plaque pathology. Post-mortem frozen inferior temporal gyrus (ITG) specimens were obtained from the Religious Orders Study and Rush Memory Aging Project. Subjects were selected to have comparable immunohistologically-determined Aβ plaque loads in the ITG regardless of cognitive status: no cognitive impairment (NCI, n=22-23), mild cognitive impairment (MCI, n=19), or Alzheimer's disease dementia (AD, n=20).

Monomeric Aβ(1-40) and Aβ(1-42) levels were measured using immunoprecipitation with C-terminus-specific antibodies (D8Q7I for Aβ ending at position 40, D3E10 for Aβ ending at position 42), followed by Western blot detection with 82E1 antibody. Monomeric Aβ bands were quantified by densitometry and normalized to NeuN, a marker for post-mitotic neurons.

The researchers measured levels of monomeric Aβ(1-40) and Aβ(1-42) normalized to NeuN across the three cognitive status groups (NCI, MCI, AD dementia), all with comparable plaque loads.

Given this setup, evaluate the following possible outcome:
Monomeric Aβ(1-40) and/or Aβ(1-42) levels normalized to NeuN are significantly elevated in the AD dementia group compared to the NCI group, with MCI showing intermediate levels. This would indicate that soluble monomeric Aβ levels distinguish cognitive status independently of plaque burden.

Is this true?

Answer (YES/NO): NO